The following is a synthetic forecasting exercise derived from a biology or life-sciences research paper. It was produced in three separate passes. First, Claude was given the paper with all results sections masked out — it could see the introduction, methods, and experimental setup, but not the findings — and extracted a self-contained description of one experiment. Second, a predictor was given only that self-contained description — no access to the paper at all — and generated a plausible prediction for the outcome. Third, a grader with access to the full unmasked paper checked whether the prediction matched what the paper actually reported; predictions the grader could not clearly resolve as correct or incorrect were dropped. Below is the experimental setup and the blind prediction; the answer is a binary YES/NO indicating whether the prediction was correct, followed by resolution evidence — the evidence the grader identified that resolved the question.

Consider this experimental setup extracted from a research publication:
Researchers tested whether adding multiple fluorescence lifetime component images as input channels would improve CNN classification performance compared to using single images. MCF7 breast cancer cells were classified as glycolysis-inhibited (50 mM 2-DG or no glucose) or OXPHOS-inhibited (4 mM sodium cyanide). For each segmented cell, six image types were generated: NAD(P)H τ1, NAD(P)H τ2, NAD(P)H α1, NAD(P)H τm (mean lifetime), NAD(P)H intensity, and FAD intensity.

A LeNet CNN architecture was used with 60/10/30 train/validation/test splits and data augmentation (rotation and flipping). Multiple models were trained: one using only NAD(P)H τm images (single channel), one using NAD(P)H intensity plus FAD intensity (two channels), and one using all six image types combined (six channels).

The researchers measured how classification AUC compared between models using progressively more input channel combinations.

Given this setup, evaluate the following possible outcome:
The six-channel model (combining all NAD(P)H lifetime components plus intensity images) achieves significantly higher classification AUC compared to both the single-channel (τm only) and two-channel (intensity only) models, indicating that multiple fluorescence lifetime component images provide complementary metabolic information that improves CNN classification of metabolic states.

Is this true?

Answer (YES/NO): YES